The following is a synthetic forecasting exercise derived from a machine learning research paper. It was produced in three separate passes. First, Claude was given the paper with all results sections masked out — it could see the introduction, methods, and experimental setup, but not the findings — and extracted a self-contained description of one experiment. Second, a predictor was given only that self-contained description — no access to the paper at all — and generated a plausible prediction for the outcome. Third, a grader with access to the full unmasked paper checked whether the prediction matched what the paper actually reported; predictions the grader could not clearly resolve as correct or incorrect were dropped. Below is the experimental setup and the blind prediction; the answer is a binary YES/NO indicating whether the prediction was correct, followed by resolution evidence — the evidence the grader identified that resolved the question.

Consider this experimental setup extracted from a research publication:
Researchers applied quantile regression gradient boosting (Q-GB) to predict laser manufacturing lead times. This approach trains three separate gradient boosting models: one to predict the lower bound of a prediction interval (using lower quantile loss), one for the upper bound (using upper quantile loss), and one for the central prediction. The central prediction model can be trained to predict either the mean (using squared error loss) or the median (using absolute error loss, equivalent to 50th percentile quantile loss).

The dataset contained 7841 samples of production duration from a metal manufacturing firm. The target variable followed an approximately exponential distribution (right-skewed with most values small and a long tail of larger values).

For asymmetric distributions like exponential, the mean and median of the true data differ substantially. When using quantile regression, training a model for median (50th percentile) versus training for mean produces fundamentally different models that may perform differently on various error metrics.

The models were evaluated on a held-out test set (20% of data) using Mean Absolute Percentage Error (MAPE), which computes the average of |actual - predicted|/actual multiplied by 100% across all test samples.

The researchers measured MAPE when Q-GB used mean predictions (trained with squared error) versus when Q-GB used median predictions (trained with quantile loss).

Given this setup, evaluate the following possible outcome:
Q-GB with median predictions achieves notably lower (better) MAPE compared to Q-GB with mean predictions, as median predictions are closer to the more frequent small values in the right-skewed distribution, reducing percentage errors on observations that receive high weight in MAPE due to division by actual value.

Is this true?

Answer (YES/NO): YES